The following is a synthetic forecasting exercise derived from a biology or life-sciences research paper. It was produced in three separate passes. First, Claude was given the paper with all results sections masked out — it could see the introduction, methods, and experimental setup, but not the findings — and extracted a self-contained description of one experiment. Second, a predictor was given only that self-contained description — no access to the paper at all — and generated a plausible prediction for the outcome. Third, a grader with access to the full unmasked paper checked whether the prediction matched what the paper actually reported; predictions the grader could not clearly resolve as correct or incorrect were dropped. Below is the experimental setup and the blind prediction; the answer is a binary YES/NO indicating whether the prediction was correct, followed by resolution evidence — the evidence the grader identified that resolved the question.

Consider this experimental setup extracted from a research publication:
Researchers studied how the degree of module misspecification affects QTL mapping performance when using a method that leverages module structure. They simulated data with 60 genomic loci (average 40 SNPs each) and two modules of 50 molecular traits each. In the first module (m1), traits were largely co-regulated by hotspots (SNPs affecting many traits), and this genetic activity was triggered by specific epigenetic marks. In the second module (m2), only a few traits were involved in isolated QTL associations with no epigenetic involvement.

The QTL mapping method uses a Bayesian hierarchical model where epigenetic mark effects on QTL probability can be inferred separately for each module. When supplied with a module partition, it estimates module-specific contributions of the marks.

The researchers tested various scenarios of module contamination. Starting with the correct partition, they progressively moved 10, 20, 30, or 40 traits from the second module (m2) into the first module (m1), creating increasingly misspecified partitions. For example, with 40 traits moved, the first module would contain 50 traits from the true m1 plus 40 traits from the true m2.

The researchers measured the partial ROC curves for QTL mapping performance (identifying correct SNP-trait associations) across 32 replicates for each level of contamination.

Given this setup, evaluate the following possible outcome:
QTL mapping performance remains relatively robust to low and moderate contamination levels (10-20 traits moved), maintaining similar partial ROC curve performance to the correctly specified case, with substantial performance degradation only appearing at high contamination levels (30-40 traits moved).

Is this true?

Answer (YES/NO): NO